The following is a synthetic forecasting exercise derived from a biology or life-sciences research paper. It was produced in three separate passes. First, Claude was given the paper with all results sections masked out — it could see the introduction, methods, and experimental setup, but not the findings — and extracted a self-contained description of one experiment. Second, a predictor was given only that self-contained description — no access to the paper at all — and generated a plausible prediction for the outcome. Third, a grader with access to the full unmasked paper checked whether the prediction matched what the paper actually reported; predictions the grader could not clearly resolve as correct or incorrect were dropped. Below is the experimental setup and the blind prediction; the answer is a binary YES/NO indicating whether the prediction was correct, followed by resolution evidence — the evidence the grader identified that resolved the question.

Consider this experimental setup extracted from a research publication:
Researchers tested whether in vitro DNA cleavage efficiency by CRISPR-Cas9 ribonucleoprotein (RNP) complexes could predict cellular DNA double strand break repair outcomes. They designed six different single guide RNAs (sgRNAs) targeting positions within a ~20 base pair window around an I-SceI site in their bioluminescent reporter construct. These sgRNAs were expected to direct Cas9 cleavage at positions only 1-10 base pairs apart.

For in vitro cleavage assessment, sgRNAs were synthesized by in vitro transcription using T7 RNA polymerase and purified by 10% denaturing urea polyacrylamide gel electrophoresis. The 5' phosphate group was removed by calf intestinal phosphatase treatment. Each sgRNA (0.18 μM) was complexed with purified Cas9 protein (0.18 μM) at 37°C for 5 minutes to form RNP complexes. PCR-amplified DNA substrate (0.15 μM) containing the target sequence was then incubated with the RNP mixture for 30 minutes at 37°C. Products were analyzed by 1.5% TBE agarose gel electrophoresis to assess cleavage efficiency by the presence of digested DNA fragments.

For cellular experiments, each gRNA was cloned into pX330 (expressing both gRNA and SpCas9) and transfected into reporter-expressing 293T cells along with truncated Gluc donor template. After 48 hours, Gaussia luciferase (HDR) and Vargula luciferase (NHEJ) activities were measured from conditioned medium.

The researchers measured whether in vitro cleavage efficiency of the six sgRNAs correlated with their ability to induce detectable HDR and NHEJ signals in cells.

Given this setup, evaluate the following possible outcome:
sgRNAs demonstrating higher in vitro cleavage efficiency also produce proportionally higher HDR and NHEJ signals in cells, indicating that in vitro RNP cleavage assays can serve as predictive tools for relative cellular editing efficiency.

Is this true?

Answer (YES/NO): NO